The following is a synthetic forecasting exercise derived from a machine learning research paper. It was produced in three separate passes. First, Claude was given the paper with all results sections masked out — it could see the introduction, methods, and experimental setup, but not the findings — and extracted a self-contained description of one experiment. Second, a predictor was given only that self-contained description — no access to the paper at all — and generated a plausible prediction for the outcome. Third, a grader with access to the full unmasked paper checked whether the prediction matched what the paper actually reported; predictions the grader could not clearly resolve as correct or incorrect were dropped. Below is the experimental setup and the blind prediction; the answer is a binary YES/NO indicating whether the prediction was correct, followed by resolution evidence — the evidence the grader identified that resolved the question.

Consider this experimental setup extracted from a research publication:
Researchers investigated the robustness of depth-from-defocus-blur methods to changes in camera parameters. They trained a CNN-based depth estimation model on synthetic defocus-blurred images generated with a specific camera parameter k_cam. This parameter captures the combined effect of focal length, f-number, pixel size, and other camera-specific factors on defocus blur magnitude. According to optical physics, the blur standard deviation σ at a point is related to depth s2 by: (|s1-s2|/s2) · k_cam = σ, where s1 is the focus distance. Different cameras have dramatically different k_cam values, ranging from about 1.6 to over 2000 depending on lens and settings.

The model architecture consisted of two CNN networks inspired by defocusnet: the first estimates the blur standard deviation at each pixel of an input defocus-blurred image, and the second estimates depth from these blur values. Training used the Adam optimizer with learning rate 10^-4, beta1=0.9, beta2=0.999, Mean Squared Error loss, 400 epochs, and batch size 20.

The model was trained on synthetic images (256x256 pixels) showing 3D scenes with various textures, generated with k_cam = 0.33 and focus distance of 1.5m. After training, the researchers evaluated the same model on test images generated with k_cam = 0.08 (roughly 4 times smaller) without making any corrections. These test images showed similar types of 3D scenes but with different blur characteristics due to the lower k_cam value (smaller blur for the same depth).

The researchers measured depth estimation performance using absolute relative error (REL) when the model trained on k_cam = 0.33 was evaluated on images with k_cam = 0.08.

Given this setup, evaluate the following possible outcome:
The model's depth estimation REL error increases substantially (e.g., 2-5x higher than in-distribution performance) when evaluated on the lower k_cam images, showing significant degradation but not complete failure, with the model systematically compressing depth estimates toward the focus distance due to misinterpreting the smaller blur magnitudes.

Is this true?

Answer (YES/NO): NO